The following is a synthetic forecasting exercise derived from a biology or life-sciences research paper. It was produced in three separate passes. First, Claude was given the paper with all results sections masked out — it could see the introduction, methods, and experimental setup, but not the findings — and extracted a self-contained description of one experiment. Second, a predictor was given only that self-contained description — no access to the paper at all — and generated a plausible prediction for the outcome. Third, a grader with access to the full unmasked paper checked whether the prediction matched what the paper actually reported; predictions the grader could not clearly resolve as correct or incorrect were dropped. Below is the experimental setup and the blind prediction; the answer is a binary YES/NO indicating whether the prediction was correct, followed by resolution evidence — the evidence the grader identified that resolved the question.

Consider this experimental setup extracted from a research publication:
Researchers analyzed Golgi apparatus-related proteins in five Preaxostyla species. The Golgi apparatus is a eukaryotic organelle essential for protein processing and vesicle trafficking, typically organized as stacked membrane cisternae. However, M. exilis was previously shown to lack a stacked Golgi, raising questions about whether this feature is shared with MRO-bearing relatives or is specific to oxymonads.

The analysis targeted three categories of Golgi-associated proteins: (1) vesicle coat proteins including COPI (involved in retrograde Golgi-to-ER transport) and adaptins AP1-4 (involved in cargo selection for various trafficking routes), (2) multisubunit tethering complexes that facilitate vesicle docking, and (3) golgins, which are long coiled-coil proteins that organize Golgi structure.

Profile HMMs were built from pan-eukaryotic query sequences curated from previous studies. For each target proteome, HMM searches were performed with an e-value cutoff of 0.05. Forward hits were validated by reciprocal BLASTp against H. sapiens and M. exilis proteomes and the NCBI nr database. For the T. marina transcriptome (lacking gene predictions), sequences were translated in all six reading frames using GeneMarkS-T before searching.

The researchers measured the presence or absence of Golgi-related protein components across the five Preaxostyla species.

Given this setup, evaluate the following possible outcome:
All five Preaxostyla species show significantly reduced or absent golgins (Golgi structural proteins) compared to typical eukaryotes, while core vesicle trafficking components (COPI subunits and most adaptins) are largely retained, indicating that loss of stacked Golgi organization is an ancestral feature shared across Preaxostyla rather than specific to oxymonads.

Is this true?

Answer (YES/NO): NO